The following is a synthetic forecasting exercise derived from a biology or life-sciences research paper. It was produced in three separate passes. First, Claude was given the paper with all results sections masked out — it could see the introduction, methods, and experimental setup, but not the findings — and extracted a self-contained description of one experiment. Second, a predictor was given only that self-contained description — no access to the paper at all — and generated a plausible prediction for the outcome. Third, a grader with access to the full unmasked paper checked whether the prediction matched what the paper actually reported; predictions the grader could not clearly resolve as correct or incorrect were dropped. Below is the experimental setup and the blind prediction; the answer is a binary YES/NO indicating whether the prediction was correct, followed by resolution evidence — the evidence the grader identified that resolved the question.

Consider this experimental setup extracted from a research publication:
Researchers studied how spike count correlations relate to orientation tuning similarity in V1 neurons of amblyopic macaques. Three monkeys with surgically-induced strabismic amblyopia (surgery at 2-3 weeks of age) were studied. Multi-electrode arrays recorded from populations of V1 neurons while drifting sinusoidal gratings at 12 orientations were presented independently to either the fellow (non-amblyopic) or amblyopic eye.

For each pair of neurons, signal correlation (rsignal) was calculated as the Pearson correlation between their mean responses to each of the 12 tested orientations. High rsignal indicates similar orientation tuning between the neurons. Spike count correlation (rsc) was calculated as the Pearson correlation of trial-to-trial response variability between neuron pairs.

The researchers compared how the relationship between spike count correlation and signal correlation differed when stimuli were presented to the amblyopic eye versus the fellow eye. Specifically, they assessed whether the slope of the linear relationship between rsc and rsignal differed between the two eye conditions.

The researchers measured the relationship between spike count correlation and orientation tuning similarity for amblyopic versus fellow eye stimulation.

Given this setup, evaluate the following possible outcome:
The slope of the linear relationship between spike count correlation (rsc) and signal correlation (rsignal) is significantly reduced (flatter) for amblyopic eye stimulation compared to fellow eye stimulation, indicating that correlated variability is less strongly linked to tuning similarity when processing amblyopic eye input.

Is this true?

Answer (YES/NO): NO